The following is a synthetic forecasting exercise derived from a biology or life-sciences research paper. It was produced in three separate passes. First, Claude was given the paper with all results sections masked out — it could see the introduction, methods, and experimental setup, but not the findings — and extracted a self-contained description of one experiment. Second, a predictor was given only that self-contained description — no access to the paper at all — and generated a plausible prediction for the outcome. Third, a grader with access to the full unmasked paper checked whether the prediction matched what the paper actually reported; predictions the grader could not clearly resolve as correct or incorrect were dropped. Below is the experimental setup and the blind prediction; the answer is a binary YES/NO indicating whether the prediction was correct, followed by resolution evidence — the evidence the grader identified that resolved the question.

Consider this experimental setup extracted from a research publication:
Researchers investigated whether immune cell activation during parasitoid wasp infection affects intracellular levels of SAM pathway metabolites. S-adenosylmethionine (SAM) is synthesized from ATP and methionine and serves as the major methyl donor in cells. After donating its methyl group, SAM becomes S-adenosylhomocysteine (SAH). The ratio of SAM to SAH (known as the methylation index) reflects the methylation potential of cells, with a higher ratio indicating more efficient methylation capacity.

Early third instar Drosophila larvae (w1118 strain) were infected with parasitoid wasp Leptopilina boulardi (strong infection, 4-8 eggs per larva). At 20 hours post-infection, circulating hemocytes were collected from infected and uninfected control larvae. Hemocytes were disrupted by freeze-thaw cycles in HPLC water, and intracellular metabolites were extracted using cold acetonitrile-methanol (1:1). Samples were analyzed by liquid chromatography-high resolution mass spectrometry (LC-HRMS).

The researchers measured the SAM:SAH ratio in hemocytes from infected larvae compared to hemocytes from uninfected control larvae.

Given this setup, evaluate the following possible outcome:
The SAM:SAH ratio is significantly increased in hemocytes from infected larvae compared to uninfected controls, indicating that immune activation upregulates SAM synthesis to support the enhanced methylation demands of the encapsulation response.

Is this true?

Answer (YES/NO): YES